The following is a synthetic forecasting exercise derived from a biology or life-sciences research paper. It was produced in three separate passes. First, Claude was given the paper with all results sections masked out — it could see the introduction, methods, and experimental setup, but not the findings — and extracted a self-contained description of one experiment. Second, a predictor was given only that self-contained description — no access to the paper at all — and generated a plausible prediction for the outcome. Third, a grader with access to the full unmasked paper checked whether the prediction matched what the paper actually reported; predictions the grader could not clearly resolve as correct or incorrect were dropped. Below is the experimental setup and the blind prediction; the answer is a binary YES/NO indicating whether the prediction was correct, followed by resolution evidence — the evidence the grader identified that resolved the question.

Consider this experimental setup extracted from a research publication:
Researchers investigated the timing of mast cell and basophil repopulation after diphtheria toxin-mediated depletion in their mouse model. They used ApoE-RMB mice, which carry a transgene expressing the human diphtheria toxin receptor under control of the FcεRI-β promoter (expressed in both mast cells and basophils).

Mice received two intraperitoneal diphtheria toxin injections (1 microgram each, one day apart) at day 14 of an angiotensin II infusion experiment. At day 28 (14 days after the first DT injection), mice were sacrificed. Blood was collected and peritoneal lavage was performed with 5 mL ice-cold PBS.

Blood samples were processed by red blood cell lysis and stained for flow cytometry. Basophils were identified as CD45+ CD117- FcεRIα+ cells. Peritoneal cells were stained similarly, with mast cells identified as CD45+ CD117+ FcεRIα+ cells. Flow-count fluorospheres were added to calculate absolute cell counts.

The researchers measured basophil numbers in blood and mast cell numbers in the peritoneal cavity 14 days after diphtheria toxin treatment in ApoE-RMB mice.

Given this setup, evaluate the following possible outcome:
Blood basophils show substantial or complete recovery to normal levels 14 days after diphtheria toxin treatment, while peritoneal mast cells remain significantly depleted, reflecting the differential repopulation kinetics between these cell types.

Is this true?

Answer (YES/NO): YES